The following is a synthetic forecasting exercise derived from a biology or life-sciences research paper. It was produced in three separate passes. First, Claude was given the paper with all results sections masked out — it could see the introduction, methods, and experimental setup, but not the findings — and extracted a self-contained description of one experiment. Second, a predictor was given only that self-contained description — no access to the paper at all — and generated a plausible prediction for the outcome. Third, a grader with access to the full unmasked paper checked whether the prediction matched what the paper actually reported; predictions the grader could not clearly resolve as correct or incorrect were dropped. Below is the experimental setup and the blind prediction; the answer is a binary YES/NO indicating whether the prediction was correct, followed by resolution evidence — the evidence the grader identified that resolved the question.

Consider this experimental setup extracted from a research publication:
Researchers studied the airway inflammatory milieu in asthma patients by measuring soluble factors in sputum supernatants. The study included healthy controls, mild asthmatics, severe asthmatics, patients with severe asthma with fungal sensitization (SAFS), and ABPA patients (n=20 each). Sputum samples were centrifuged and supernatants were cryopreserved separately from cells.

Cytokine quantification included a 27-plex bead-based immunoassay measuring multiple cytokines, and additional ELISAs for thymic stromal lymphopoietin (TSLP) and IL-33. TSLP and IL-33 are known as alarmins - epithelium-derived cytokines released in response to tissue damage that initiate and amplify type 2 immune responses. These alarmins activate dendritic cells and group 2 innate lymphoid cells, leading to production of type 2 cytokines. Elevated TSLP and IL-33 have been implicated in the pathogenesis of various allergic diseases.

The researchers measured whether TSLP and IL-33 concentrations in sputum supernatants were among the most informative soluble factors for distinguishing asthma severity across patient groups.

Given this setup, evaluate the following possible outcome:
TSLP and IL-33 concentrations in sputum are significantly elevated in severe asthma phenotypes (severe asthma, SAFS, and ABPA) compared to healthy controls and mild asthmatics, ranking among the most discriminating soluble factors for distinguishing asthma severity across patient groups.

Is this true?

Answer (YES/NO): NO